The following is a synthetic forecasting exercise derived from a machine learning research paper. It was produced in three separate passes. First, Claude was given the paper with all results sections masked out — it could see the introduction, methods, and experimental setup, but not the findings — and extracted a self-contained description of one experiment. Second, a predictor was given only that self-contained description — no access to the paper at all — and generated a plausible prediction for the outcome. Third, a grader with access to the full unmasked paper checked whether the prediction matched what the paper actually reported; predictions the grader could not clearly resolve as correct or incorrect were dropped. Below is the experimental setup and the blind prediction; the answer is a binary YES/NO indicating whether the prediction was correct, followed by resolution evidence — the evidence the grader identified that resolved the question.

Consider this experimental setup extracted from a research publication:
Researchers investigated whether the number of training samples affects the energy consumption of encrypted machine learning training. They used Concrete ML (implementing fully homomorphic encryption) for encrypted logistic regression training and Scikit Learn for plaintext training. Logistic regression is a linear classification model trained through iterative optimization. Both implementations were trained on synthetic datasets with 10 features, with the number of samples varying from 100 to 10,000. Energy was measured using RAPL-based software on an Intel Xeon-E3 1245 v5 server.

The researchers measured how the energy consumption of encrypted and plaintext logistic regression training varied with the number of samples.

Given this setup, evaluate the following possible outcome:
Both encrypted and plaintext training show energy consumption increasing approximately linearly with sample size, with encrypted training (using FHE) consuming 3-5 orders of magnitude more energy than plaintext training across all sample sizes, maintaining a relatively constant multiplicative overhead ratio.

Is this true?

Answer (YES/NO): NO